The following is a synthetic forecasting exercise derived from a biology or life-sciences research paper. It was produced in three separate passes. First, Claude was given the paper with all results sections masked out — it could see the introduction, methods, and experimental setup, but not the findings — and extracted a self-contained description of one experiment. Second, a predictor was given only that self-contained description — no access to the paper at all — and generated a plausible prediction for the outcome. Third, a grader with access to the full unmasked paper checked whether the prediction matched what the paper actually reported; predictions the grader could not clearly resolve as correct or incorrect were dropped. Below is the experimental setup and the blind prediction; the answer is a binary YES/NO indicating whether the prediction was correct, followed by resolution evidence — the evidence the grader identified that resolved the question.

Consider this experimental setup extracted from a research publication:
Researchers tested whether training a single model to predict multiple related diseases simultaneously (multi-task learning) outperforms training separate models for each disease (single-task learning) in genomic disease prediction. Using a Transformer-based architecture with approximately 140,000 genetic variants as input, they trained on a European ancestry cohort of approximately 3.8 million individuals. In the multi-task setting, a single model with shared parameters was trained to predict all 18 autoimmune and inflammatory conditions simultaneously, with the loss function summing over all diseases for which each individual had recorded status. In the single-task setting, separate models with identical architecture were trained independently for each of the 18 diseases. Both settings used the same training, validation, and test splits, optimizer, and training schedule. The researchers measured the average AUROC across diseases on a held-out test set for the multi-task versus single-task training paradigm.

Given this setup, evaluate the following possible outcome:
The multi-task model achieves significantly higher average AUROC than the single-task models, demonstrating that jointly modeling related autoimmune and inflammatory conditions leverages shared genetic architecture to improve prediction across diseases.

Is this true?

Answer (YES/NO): YES